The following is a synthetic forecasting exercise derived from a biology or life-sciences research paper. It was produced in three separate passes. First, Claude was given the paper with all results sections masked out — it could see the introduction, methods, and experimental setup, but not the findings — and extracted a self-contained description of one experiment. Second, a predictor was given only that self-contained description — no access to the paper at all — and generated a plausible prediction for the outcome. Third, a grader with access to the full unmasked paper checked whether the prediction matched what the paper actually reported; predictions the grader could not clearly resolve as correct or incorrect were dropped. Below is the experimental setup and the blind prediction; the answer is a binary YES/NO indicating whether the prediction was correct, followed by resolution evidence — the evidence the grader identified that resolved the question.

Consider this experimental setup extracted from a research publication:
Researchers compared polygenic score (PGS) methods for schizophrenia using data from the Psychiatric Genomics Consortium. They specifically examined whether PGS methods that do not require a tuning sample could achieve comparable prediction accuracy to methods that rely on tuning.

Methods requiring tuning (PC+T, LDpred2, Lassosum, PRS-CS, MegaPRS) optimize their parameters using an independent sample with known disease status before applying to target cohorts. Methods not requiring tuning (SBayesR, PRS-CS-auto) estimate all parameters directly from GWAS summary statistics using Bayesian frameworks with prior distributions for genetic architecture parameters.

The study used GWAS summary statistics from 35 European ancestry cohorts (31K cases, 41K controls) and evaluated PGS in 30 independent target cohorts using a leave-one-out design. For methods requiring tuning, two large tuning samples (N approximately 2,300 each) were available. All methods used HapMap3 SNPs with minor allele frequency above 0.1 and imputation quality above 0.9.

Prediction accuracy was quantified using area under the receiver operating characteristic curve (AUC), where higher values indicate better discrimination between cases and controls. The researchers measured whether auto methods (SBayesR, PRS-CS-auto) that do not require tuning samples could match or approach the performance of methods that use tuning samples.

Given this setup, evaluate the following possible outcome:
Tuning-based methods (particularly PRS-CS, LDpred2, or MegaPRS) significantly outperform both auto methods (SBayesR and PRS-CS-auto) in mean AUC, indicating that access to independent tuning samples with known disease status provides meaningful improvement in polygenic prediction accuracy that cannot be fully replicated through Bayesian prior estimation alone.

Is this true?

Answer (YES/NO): NO